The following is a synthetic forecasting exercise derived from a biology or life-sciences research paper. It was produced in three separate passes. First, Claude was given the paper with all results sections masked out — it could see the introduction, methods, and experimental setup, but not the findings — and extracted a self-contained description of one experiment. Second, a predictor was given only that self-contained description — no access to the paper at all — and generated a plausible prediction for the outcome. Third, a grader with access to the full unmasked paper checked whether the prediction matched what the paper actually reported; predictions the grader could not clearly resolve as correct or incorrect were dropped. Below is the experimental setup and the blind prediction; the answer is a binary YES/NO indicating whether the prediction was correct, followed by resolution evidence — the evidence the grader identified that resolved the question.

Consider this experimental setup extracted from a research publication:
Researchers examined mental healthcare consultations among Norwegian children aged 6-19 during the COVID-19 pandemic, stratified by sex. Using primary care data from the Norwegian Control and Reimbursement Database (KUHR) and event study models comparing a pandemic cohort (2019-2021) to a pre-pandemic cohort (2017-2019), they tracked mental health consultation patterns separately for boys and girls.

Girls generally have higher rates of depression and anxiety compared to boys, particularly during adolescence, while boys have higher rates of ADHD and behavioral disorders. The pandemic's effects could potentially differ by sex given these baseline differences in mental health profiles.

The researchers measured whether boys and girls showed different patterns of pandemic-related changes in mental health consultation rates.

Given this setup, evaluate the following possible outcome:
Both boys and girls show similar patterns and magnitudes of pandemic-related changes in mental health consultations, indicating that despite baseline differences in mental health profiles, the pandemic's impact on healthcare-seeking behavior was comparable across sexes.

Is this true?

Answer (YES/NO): NO